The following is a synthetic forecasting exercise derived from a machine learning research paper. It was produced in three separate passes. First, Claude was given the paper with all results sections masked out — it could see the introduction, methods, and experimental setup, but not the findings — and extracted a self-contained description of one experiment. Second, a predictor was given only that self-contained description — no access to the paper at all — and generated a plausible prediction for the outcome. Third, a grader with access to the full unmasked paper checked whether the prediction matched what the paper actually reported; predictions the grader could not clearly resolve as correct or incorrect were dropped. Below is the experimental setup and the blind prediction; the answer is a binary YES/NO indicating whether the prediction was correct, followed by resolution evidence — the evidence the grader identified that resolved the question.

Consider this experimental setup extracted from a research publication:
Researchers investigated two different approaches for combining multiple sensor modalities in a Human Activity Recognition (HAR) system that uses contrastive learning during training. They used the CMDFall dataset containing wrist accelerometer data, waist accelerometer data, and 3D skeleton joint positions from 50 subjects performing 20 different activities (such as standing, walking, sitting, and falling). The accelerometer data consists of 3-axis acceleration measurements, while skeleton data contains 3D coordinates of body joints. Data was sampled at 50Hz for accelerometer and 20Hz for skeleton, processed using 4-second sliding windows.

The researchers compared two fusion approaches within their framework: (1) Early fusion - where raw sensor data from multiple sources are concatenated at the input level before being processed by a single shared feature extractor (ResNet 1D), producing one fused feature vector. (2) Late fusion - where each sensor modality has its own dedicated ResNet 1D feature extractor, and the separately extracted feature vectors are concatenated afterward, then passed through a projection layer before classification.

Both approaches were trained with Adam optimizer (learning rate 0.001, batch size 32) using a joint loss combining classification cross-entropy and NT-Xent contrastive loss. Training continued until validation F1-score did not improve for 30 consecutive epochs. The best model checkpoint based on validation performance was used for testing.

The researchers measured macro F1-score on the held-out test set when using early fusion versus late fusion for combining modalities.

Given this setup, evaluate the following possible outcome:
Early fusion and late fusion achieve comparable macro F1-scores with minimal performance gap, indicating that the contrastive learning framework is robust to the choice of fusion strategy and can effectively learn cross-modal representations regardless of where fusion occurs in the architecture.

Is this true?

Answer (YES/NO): NO